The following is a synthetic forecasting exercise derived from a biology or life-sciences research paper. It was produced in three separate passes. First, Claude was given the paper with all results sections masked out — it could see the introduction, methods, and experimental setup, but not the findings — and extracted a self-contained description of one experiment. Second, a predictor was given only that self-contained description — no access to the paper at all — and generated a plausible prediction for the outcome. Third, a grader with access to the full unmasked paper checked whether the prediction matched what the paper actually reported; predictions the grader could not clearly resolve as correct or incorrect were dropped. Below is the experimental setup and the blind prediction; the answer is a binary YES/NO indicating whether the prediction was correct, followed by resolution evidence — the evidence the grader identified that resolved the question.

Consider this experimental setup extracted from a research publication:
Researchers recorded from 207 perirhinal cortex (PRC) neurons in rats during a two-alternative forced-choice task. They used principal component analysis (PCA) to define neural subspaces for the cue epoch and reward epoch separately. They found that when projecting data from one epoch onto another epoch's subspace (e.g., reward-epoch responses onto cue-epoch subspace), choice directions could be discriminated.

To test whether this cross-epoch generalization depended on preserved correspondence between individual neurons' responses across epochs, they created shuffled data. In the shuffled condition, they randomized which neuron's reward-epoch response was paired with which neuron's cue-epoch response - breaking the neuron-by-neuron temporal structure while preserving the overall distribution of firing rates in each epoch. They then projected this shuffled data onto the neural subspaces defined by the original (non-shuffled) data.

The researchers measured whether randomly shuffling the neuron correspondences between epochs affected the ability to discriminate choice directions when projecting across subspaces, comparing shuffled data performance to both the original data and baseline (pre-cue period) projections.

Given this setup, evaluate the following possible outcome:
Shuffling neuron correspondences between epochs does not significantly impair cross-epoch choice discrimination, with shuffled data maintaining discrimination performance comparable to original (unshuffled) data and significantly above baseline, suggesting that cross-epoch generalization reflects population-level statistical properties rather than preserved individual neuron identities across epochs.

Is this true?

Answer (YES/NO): NO